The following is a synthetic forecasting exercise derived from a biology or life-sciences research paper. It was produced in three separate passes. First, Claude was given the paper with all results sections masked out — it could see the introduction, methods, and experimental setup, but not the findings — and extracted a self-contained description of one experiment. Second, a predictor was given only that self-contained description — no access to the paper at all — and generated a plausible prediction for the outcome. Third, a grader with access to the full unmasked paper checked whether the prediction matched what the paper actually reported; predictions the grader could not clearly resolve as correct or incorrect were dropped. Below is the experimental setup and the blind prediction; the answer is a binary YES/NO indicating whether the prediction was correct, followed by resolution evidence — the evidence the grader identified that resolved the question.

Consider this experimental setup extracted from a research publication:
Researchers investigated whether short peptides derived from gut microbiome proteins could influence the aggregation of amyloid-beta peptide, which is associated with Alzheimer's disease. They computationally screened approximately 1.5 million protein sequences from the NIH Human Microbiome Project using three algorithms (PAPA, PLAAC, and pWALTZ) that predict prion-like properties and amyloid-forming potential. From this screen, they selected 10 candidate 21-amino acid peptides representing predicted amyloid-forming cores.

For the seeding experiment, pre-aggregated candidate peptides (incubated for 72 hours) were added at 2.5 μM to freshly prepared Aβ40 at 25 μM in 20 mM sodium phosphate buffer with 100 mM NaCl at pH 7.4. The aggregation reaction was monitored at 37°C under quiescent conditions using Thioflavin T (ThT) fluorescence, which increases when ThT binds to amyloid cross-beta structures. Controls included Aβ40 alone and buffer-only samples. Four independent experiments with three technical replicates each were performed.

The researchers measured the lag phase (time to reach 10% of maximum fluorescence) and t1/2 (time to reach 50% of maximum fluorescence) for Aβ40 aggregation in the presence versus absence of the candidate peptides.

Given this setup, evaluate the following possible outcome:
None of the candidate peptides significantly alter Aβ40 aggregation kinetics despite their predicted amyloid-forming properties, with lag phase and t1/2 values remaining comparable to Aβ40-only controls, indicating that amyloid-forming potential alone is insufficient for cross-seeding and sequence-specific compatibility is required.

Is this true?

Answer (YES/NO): NO